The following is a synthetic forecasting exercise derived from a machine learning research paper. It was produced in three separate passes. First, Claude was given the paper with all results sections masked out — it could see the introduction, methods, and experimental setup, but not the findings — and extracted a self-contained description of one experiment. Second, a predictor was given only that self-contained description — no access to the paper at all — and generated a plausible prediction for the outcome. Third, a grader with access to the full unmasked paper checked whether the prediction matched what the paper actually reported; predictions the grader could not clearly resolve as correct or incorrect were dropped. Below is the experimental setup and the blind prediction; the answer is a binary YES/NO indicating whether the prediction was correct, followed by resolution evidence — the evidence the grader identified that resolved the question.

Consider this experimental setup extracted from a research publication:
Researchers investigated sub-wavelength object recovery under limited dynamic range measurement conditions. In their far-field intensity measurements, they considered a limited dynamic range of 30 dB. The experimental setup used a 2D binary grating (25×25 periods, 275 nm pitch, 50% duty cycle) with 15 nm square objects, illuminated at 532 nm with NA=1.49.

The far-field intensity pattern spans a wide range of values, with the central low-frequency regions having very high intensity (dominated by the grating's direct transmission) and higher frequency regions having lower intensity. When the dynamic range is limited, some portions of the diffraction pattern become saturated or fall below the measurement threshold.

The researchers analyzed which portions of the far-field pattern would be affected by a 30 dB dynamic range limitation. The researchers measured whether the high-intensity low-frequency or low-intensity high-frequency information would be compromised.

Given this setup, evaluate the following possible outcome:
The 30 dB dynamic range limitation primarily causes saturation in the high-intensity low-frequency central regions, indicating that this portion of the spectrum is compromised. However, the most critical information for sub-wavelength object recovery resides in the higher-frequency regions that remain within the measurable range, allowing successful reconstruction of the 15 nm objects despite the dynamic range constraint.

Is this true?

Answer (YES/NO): YES